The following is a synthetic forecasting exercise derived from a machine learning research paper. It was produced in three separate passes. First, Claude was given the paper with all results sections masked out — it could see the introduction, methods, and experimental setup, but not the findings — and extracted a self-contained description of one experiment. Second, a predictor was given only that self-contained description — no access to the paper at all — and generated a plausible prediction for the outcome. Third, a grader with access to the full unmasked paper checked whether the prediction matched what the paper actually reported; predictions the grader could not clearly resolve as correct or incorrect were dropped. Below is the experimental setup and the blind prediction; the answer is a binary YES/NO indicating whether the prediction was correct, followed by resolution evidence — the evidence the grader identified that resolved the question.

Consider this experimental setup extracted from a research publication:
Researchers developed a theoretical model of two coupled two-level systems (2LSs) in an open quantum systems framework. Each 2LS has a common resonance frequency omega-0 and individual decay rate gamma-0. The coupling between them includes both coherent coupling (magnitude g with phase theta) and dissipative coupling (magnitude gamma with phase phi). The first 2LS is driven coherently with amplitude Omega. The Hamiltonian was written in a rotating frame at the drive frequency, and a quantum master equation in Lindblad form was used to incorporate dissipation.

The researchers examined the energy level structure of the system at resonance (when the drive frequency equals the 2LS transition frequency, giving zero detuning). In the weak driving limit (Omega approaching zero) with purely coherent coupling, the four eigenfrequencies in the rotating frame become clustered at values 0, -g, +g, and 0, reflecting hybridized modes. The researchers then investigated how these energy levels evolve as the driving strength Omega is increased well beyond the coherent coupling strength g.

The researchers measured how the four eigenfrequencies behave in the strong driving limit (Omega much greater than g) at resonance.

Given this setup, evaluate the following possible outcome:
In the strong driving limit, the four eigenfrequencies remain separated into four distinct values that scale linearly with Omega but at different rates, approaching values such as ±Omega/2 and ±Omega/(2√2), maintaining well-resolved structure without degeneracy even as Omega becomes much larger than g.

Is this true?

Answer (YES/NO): NO